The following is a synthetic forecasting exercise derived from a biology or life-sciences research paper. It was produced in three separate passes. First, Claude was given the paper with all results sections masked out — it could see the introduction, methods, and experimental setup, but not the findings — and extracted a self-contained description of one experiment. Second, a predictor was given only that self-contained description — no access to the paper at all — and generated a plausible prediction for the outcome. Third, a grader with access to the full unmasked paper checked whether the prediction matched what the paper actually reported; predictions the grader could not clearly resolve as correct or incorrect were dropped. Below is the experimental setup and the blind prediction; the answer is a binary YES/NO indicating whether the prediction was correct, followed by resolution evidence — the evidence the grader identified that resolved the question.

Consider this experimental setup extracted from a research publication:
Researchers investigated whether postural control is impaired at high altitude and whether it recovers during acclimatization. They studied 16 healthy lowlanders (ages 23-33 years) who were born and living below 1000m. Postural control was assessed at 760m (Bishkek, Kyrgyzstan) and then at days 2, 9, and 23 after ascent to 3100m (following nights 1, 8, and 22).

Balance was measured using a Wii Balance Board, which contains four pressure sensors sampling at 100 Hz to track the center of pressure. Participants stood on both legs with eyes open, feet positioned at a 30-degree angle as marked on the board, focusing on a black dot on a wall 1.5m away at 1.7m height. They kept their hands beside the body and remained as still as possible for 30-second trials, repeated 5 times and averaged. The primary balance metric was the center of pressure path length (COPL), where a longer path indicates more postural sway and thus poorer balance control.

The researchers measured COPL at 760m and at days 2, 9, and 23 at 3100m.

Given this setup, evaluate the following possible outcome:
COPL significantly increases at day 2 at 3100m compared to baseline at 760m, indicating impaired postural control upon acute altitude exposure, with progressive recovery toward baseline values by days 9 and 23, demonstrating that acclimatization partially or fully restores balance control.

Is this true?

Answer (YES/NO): NO